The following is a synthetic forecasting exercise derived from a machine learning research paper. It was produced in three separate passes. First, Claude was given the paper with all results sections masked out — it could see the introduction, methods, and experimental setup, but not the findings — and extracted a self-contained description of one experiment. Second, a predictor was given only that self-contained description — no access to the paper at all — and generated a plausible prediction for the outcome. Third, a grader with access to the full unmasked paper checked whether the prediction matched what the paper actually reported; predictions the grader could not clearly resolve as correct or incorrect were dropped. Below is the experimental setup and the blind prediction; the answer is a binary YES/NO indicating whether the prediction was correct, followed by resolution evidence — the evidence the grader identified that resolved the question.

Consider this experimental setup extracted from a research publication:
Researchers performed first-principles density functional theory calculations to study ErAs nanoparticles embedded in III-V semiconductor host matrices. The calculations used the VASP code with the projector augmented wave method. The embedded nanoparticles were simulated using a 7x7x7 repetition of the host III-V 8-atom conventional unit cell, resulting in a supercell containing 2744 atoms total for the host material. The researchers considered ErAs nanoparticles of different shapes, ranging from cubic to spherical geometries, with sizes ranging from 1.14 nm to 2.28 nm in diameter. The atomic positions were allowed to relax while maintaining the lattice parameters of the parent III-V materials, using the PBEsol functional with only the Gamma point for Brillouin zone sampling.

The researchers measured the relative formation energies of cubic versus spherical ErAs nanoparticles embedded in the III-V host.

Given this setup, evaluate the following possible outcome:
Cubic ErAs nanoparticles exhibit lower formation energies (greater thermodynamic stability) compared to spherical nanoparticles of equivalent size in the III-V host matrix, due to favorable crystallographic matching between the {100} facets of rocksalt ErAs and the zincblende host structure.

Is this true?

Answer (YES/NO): NO